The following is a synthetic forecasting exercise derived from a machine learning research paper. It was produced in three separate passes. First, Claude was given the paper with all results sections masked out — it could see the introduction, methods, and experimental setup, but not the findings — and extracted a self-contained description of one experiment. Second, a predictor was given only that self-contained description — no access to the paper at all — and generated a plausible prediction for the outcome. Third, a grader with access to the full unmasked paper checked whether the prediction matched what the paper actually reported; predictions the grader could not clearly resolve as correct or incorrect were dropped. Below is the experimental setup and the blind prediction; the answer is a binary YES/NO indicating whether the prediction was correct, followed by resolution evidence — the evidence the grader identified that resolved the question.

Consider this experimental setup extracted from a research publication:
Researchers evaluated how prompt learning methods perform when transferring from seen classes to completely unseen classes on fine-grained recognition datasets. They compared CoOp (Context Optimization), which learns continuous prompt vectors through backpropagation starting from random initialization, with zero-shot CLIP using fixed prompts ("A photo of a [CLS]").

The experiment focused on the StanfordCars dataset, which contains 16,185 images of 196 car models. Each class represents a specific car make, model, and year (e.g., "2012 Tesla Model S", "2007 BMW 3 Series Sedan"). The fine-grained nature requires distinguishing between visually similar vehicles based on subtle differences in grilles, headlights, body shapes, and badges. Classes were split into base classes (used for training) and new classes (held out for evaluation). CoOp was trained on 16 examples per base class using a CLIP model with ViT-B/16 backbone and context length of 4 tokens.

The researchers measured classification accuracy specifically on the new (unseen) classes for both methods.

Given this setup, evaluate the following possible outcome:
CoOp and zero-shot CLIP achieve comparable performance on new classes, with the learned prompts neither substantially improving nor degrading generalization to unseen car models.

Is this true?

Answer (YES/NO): NO